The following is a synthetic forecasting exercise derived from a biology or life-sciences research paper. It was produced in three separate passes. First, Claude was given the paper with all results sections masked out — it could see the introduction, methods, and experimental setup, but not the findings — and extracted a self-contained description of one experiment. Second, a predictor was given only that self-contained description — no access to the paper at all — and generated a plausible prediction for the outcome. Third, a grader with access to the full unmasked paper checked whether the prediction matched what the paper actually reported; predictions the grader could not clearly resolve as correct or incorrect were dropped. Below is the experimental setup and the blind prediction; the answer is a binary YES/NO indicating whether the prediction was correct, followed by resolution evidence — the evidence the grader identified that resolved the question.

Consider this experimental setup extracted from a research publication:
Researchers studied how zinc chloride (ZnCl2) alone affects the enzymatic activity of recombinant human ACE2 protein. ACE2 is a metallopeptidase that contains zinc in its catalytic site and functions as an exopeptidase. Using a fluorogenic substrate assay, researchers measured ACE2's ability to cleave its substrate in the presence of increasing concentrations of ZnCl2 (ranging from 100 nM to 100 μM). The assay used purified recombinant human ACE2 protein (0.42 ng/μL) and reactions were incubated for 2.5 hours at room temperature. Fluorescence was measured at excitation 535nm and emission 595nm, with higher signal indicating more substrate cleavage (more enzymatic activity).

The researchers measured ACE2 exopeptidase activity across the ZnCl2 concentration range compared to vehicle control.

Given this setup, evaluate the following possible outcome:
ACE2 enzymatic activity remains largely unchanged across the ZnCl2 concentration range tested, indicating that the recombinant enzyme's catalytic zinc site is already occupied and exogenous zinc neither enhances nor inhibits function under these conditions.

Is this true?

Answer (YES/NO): NO